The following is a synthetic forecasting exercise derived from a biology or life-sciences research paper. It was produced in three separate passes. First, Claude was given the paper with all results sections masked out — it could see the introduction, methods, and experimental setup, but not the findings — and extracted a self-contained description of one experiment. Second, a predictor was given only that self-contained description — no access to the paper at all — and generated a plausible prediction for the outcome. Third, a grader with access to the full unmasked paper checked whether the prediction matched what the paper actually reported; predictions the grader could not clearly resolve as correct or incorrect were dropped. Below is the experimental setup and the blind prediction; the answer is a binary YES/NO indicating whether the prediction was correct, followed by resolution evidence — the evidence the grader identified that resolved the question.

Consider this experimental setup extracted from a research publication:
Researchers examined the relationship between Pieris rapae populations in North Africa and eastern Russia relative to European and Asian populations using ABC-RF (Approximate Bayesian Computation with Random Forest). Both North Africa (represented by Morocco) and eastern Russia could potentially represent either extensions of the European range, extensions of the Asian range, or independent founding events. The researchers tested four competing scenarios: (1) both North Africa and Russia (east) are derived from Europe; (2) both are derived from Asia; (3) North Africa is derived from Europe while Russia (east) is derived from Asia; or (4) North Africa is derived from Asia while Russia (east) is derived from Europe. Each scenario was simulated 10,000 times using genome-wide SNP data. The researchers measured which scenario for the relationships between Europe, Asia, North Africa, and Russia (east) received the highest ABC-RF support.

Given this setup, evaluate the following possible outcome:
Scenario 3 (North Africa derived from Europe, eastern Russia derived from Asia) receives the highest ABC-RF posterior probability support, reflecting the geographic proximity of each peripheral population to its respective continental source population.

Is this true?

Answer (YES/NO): YES